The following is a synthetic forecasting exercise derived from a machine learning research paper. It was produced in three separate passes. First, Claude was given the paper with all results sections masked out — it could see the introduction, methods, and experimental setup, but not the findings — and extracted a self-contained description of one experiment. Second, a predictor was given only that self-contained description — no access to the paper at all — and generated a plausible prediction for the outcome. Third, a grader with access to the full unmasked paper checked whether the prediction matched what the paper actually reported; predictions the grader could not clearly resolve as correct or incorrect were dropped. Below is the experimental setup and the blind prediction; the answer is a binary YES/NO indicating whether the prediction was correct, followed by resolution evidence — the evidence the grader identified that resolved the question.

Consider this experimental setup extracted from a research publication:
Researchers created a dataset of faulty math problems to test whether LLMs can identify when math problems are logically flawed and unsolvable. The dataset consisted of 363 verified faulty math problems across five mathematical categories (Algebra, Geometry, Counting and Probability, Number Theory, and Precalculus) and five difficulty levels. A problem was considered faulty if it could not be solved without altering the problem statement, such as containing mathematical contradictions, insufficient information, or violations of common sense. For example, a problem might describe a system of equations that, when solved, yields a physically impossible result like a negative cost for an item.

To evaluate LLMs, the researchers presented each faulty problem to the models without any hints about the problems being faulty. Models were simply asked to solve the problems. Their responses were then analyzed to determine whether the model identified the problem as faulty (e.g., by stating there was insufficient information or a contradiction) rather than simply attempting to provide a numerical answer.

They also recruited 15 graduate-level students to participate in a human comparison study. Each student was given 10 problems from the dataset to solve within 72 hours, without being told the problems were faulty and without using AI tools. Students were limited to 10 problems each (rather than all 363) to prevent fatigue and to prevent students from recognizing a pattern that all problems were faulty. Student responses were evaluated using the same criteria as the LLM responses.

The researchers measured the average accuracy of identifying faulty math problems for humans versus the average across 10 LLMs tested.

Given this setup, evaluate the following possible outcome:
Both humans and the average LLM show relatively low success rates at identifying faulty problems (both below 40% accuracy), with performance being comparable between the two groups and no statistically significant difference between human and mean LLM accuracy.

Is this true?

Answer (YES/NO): YES